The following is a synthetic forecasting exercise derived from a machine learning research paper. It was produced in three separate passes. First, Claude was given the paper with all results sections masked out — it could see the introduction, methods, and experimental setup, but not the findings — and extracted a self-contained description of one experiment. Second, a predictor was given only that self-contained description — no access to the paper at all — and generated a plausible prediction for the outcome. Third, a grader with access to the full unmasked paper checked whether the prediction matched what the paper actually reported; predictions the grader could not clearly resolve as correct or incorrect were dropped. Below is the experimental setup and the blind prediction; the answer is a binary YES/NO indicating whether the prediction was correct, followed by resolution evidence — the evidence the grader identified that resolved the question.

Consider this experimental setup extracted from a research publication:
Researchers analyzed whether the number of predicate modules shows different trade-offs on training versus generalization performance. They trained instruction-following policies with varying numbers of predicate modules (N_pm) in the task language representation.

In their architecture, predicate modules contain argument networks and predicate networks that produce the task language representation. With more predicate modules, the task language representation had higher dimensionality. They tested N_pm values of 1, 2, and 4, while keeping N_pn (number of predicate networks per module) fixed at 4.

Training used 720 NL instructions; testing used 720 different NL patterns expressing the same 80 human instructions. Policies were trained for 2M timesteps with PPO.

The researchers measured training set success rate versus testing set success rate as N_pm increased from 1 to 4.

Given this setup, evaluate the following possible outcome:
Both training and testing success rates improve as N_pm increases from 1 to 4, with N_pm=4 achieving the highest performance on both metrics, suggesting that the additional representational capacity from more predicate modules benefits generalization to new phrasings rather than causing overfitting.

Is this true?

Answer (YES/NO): NO